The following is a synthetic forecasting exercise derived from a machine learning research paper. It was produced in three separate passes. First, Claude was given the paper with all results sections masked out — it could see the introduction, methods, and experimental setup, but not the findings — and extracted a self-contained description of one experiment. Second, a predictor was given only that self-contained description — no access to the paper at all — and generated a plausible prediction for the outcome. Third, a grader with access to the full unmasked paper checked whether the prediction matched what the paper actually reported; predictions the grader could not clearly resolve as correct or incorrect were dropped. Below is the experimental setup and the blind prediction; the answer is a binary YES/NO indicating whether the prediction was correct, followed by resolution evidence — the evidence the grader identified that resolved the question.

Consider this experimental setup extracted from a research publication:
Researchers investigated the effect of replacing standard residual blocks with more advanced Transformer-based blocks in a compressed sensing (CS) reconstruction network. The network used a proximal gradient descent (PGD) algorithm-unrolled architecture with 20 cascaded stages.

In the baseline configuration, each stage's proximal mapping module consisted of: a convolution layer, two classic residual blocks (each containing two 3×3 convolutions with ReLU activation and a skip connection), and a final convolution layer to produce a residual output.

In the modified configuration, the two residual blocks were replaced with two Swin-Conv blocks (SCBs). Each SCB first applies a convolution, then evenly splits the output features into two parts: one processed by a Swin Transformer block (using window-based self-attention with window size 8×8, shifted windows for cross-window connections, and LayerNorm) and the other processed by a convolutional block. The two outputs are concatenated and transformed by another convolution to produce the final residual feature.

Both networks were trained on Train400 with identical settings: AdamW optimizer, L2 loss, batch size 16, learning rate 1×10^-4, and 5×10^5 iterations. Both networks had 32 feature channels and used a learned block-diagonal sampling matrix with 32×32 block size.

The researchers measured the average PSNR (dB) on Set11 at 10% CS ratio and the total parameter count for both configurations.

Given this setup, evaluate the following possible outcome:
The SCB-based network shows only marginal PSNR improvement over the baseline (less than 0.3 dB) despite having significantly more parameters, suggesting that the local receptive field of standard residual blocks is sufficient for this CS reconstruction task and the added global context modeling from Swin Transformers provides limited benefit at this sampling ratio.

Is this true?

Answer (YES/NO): NO